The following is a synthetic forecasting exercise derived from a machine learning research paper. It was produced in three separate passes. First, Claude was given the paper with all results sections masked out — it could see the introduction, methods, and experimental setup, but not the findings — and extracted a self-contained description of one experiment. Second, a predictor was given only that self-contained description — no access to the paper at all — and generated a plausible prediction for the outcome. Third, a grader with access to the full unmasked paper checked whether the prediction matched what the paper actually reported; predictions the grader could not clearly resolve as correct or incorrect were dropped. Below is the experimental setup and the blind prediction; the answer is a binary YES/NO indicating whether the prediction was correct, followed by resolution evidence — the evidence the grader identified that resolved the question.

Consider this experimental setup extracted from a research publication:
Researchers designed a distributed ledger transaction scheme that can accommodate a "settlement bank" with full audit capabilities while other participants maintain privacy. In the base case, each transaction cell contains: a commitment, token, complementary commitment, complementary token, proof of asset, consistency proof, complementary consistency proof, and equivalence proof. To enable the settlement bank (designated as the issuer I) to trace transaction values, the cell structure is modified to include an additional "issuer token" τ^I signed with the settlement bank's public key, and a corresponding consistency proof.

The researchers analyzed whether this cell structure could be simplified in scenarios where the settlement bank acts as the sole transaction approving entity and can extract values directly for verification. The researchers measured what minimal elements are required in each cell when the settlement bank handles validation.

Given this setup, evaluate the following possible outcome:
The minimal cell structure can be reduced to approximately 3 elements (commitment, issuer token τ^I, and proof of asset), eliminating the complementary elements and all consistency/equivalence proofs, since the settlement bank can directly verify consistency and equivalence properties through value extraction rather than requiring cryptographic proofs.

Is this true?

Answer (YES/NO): NO